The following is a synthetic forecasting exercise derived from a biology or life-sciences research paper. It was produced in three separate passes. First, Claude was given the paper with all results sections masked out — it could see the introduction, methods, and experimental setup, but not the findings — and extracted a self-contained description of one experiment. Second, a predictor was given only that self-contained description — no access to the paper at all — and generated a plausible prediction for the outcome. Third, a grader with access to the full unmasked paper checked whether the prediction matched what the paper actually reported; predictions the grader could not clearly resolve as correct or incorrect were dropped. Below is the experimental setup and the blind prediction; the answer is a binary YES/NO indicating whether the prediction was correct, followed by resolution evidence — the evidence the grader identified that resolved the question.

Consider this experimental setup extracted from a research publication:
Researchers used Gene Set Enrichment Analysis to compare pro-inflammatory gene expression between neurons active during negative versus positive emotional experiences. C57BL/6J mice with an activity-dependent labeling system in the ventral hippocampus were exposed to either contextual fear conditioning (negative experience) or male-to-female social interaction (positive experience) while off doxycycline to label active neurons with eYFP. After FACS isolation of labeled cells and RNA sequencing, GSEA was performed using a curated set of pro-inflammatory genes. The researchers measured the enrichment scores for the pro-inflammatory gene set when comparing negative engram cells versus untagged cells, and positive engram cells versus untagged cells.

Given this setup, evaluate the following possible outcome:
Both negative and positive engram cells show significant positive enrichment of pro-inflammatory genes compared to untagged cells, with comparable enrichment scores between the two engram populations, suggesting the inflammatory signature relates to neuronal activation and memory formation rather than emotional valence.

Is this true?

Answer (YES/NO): NO